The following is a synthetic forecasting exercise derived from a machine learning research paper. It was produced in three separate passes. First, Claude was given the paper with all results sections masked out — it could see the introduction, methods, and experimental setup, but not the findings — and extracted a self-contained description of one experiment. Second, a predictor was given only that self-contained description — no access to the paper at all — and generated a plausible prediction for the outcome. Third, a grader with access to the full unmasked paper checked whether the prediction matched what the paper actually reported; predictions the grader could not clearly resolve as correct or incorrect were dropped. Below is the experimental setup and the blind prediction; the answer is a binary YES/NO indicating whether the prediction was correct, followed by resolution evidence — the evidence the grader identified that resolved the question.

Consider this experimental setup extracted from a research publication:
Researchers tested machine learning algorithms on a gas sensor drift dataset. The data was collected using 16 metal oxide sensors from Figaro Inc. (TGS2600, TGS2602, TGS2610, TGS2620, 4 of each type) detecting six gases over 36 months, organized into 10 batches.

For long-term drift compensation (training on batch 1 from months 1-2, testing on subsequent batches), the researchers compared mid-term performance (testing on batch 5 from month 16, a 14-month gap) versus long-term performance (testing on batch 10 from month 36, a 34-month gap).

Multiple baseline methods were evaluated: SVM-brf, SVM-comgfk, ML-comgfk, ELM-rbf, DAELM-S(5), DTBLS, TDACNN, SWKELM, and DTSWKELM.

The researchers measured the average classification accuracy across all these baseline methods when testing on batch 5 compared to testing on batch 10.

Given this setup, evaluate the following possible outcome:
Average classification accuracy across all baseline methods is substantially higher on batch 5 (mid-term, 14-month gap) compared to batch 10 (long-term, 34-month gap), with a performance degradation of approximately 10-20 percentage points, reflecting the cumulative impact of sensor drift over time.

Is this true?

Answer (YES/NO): NO